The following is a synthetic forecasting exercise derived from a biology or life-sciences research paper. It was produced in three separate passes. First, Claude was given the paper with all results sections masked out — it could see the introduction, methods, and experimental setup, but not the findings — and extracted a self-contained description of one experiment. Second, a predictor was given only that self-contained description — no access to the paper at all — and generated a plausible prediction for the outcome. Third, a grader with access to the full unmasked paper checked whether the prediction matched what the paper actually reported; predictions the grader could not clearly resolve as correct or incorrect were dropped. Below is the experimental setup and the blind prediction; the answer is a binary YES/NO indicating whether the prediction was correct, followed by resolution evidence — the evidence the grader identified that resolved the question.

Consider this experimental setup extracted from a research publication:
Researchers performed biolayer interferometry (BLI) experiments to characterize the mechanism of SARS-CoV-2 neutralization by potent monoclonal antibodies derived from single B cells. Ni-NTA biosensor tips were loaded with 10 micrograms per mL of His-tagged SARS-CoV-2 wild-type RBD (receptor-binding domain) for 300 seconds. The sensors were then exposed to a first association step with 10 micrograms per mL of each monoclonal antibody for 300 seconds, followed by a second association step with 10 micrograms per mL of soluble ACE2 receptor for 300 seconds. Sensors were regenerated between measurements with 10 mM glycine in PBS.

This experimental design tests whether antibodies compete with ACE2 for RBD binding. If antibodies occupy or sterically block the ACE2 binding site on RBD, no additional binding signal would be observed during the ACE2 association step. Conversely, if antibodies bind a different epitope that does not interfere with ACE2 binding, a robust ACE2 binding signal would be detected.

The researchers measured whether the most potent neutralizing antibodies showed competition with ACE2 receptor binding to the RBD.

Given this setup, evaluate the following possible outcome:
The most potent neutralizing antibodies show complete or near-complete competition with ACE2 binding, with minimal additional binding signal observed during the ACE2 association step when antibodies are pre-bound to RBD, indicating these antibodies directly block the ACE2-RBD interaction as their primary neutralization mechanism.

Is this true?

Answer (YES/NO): YES